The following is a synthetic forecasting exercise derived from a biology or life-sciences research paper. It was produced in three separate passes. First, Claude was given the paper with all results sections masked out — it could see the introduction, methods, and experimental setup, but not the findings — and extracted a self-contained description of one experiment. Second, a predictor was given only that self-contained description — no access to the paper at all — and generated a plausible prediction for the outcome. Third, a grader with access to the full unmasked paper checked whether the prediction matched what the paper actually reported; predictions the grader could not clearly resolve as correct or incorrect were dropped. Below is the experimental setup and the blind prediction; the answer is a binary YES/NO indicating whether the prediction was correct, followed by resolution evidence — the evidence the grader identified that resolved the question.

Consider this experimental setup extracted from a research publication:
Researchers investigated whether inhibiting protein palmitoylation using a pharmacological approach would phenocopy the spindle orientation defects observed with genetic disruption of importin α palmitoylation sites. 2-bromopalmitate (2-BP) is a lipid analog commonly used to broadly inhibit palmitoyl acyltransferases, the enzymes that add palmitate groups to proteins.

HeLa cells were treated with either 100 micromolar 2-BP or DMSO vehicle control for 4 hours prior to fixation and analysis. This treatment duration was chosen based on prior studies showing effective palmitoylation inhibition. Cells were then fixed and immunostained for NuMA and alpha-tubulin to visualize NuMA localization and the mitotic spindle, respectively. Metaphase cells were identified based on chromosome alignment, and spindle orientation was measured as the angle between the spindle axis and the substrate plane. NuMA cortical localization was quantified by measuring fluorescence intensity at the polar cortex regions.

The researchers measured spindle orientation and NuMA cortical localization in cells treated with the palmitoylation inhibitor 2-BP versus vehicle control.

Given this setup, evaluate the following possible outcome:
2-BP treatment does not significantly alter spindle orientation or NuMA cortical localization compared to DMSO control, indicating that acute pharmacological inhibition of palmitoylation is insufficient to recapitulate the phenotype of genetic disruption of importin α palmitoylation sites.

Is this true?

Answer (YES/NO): NO